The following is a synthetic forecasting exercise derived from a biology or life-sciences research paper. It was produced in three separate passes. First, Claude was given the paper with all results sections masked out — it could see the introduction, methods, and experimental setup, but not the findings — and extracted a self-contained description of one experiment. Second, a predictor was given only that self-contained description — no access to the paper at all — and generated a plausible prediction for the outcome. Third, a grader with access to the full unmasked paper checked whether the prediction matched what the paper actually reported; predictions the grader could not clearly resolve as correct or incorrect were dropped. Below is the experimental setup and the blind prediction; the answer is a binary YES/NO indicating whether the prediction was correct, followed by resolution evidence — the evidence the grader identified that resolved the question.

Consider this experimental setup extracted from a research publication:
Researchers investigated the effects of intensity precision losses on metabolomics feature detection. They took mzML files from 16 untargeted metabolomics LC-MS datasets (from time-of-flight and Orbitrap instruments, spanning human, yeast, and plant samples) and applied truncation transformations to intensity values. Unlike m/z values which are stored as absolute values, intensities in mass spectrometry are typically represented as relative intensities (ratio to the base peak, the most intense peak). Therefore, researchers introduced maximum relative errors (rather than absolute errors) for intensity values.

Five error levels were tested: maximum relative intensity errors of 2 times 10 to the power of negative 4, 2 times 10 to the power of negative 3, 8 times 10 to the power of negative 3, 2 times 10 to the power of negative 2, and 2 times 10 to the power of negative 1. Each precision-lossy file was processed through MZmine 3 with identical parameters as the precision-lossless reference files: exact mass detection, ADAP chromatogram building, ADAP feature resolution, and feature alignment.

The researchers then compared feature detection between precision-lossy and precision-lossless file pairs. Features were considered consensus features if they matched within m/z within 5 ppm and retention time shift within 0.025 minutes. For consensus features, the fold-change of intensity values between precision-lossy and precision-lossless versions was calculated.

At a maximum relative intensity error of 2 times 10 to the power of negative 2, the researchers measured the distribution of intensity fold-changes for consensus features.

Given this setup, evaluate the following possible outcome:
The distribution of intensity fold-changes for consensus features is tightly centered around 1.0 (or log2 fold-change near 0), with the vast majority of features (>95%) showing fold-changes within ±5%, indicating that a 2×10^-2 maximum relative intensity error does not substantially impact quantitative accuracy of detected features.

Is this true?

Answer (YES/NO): NO